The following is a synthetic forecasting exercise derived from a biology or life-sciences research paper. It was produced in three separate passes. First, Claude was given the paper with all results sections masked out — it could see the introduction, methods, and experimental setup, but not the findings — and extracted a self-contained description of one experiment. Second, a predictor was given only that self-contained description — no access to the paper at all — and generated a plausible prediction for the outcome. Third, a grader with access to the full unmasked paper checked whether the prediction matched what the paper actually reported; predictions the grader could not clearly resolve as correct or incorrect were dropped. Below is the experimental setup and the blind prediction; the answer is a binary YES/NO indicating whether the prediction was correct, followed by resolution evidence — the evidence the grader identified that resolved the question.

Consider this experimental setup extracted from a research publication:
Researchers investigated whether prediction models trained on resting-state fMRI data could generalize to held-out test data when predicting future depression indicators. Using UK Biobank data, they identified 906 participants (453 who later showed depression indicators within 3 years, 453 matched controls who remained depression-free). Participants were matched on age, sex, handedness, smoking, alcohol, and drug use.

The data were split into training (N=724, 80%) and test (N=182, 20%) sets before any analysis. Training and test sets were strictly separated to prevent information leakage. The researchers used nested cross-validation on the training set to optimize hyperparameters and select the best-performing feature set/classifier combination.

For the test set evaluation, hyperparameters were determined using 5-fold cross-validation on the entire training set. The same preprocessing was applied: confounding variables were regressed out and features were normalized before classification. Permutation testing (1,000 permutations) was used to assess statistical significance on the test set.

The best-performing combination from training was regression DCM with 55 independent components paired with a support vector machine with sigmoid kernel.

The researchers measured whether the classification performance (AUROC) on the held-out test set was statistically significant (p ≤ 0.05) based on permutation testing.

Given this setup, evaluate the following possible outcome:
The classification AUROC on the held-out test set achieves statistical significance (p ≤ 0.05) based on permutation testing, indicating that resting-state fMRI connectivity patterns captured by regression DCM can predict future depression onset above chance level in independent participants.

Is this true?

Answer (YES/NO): YES